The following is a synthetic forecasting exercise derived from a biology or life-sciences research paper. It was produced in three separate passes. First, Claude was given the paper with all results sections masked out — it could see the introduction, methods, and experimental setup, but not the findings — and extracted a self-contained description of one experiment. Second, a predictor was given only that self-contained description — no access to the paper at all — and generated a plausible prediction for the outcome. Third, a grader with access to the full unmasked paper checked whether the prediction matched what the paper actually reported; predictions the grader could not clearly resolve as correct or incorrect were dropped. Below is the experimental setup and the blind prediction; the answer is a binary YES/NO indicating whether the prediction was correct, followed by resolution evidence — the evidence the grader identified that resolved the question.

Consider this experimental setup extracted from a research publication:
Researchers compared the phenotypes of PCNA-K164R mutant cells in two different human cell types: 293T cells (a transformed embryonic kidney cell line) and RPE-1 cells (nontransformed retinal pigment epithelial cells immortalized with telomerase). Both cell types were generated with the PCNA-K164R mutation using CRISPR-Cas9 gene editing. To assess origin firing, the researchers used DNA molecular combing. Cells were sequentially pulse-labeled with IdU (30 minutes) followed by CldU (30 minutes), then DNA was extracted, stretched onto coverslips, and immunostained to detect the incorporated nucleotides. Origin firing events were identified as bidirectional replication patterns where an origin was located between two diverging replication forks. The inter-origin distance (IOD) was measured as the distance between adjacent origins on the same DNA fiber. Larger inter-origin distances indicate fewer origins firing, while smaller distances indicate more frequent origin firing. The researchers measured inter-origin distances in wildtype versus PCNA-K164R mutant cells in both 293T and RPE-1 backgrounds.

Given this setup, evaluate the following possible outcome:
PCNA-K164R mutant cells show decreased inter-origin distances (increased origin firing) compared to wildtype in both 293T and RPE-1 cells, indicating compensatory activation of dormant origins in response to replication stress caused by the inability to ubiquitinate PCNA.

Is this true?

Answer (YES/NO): NO